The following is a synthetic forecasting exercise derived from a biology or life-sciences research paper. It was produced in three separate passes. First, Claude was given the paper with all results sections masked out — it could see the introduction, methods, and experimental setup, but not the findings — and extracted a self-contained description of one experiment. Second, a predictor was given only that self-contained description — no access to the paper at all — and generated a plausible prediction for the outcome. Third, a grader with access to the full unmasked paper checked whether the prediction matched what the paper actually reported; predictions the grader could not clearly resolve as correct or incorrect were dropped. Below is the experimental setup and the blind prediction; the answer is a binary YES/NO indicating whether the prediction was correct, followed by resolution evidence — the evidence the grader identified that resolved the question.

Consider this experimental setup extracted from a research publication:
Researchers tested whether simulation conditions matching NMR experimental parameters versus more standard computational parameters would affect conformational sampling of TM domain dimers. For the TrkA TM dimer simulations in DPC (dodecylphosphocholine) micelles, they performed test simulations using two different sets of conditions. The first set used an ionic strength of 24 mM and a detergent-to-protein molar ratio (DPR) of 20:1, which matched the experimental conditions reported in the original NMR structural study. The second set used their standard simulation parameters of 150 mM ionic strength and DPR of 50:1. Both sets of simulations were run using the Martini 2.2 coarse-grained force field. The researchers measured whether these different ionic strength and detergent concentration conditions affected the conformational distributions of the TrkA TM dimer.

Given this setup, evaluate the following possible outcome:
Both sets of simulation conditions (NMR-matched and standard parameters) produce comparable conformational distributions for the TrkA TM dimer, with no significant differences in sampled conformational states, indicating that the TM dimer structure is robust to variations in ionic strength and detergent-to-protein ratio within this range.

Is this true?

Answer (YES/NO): YES